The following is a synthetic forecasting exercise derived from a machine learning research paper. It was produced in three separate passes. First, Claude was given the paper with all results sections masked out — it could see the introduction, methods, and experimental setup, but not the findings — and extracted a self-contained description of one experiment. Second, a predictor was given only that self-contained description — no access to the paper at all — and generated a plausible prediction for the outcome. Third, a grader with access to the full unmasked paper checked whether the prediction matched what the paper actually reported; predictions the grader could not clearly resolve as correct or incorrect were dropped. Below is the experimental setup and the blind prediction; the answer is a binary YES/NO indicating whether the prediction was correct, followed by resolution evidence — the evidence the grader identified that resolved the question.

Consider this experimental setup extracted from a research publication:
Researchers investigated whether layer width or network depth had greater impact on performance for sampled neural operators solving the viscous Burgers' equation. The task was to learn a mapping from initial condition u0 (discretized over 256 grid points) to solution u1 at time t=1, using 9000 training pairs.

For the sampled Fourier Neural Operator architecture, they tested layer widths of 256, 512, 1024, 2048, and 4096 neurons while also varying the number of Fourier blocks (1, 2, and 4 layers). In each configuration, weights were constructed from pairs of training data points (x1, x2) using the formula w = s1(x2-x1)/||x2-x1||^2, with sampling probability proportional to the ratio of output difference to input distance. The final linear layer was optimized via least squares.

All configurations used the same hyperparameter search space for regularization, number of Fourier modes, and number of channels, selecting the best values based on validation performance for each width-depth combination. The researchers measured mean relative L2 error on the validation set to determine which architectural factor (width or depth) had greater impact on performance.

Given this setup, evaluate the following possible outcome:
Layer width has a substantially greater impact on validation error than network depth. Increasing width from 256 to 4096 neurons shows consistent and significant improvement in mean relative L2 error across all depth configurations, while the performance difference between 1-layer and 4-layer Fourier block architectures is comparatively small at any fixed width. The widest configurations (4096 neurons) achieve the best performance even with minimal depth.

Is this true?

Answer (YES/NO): YES